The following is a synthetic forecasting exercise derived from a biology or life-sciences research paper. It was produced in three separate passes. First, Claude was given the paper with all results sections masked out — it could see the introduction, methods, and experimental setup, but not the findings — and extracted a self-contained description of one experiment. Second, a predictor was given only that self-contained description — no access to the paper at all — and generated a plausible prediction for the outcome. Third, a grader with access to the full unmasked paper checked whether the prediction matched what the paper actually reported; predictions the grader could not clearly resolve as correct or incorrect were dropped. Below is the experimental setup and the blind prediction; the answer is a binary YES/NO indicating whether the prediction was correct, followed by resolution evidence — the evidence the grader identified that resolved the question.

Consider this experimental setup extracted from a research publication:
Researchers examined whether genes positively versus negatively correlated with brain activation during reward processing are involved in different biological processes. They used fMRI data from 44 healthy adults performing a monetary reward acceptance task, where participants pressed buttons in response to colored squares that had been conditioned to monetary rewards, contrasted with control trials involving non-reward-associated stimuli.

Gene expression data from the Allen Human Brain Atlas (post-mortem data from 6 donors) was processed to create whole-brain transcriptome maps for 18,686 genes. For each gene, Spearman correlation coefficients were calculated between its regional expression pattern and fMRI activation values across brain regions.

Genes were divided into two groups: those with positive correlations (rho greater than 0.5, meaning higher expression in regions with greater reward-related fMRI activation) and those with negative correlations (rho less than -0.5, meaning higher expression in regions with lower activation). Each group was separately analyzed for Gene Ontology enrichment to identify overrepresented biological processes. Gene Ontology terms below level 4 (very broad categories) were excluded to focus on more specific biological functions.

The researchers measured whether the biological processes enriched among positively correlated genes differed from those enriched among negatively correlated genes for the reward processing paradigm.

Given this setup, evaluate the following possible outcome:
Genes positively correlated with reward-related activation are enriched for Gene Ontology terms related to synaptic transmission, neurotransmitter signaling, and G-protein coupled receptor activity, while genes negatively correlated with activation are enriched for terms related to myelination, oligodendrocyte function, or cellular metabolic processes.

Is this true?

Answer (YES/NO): NO